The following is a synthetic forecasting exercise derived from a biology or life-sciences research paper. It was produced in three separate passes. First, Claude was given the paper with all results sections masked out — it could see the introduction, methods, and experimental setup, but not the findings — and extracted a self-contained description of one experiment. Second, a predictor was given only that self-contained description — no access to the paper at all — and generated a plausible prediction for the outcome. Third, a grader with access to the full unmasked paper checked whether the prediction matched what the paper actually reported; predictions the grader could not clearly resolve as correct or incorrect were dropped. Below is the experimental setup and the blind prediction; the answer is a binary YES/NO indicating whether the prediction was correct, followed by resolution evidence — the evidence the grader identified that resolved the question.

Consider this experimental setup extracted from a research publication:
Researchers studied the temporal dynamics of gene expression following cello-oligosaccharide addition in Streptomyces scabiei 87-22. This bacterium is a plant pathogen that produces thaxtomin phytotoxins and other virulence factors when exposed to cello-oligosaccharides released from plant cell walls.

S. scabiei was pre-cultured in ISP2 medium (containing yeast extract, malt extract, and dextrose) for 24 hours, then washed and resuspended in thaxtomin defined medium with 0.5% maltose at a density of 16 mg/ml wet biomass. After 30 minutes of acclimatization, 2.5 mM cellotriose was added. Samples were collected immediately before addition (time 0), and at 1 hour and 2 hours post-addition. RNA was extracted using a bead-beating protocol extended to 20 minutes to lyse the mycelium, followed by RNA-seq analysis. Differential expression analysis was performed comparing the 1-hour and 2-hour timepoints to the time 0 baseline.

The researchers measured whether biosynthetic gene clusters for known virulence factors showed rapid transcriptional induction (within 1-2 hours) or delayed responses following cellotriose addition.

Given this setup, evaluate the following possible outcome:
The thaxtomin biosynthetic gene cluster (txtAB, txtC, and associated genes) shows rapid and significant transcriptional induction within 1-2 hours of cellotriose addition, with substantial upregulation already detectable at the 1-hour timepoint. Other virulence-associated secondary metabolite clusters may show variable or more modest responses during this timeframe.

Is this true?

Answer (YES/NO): NO